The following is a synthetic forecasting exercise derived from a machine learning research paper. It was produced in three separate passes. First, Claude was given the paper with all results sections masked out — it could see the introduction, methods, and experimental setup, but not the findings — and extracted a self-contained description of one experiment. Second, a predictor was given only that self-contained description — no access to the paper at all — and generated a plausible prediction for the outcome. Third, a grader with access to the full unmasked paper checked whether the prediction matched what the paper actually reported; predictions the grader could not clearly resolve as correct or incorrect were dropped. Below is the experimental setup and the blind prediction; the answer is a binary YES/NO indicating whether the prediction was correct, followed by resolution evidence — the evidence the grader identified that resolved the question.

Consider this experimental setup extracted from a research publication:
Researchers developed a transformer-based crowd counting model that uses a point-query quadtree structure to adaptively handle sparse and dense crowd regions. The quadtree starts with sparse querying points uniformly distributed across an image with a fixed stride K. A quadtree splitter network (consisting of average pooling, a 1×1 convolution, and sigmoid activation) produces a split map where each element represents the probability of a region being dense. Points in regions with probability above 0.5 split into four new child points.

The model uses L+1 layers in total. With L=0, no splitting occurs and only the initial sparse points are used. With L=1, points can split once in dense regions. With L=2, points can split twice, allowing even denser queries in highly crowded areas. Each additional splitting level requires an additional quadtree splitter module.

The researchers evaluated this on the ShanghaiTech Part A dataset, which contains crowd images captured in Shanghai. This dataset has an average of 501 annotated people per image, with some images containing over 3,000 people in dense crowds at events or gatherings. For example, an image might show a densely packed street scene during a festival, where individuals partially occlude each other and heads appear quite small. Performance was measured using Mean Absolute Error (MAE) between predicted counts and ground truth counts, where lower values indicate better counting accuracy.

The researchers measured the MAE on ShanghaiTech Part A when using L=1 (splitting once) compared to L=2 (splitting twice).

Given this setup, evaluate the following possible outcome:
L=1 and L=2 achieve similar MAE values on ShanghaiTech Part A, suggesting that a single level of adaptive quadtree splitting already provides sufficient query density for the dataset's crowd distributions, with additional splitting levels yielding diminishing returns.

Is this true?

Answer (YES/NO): YES